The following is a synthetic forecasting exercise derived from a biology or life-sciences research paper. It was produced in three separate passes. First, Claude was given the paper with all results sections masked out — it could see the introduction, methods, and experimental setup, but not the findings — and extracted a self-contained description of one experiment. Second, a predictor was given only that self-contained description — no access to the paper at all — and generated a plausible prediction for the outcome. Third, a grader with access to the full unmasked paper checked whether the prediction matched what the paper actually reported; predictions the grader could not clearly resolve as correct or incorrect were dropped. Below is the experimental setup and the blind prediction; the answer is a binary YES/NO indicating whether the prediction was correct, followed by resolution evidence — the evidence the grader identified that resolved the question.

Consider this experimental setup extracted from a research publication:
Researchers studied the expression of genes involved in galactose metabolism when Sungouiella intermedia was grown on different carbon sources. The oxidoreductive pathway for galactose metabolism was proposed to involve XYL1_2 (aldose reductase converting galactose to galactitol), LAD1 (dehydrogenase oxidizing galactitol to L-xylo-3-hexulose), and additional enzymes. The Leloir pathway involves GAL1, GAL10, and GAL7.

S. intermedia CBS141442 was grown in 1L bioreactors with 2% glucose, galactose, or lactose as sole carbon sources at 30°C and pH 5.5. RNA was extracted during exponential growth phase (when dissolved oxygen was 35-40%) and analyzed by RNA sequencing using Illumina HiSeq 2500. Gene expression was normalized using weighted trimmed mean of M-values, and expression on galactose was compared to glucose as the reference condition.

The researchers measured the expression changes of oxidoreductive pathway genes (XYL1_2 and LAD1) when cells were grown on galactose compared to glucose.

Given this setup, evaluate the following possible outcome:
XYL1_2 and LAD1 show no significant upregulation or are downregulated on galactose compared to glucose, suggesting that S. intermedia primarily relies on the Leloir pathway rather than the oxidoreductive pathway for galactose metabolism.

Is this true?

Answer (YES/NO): NO